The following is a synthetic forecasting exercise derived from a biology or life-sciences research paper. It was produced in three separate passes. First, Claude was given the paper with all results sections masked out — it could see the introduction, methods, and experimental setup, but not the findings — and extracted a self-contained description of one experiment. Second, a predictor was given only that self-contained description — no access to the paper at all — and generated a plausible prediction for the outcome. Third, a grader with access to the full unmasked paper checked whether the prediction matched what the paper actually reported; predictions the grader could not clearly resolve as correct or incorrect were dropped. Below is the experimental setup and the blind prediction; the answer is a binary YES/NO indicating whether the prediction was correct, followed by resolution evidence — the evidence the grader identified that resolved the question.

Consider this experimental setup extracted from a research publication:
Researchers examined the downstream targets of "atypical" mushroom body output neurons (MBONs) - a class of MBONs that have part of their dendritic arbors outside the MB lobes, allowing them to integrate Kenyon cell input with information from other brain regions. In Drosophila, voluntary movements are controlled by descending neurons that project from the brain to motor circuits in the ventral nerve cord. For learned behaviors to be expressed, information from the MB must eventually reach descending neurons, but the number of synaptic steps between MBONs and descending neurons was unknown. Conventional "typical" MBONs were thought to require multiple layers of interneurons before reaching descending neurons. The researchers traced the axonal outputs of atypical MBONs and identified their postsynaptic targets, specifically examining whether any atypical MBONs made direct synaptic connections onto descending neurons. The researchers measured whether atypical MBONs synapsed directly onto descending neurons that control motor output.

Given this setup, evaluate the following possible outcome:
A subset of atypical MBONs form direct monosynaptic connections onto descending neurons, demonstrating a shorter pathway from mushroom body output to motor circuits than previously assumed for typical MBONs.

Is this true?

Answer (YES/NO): YES